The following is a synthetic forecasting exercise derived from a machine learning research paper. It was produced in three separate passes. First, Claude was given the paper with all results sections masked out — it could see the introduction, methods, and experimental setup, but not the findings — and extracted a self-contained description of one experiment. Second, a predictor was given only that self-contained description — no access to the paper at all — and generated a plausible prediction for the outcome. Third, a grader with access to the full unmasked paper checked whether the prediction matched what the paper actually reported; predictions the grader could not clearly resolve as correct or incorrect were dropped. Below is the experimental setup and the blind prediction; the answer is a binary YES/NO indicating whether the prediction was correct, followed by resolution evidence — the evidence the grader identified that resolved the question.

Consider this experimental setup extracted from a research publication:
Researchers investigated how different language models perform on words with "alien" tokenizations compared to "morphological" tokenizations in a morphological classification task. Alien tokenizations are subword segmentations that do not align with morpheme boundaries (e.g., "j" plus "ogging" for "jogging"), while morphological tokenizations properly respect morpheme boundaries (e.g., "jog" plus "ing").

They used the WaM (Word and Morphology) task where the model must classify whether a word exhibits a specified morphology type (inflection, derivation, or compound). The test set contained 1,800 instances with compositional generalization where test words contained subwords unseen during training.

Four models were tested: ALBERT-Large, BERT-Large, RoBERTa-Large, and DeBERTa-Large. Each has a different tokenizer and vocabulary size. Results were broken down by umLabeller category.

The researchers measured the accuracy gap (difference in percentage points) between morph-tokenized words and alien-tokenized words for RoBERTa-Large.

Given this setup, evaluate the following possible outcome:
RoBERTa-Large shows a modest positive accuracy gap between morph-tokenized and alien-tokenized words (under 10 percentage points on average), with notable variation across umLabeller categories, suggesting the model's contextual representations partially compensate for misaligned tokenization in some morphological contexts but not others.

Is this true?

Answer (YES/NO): YES